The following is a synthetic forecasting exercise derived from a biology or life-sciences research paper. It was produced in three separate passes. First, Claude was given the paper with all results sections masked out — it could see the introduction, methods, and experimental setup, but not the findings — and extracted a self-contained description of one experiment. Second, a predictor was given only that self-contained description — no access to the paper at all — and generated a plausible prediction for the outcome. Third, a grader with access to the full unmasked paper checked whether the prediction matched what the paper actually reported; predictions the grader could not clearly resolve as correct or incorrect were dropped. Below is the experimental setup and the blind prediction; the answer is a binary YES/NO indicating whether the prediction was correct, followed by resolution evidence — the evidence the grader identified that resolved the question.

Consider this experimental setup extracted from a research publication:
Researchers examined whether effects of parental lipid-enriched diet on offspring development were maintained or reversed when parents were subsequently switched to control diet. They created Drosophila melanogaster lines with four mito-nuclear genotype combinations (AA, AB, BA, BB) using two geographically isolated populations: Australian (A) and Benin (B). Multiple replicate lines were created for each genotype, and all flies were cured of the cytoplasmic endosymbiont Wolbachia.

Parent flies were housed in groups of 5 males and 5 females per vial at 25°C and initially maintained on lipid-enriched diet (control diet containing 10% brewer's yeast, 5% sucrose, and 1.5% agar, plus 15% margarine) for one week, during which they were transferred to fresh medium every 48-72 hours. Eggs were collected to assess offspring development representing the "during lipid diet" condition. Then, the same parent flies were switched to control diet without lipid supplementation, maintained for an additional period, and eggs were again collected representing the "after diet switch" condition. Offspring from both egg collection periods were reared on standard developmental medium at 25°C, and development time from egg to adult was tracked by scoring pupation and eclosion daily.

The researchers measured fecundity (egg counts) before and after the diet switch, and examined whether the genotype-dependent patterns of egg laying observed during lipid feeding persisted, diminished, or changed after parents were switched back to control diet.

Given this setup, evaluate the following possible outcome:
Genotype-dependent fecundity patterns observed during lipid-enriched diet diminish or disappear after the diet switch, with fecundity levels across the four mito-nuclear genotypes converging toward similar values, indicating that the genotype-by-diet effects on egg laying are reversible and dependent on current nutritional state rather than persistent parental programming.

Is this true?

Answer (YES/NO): NO